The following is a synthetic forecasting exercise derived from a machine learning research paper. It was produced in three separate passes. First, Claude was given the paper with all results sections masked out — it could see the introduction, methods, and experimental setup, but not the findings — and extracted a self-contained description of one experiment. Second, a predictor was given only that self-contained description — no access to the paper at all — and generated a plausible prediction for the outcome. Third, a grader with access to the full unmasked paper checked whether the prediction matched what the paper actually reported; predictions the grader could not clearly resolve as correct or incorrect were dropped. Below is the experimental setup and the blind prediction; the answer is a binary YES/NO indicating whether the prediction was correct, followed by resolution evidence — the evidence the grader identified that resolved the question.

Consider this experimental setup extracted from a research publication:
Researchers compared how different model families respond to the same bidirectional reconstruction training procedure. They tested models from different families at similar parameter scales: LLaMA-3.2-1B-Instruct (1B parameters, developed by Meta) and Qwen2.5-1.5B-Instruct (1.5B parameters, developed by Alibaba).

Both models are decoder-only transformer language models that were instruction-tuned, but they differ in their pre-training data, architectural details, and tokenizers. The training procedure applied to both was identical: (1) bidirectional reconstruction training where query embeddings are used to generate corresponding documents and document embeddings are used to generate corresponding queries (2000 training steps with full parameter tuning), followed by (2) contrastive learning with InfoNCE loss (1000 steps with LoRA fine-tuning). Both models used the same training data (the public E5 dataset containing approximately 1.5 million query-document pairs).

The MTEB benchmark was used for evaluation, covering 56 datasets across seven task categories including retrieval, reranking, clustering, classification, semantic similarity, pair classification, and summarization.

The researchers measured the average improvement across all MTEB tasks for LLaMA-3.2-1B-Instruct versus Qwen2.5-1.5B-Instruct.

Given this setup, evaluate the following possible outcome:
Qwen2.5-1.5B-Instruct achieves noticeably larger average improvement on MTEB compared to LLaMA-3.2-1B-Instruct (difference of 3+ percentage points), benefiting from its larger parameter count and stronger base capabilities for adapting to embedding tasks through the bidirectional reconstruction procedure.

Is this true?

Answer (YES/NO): NO